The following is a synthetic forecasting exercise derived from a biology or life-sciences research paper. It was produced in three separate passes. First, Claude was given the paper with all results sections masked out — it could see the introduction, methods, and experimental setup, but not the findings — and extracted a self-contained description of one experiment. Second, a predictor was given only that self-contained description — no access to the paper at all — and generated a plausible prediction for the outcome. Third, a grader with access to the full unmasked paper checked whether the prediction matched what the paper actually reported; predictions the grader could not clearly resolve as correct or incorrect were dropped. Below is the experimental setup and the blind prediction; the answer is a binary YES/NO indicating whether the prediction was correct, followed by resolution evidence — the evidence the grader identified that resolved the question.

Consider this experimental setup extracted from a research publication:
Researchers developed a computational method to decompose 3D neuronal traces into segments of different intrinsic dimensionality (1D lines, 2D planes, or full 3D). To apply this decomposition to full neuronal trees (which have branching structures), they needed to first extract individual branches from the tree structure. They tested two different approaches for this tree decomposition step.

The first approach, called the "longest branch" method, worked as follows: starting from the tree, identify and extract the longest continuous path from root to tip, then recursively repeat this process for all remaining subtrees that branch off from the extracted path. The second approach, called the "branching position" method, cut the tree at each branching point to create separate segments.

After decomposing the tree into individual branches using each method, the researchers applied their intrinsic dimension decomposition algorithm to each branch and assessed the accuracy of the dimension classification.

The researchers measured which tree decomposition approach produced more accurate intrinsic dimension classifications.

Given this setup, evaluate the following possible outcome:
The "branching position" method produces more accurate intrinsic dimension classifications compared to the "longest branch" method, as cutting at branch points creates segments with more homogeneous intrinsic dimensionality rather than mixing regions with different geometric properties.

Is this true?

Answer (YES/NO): NO